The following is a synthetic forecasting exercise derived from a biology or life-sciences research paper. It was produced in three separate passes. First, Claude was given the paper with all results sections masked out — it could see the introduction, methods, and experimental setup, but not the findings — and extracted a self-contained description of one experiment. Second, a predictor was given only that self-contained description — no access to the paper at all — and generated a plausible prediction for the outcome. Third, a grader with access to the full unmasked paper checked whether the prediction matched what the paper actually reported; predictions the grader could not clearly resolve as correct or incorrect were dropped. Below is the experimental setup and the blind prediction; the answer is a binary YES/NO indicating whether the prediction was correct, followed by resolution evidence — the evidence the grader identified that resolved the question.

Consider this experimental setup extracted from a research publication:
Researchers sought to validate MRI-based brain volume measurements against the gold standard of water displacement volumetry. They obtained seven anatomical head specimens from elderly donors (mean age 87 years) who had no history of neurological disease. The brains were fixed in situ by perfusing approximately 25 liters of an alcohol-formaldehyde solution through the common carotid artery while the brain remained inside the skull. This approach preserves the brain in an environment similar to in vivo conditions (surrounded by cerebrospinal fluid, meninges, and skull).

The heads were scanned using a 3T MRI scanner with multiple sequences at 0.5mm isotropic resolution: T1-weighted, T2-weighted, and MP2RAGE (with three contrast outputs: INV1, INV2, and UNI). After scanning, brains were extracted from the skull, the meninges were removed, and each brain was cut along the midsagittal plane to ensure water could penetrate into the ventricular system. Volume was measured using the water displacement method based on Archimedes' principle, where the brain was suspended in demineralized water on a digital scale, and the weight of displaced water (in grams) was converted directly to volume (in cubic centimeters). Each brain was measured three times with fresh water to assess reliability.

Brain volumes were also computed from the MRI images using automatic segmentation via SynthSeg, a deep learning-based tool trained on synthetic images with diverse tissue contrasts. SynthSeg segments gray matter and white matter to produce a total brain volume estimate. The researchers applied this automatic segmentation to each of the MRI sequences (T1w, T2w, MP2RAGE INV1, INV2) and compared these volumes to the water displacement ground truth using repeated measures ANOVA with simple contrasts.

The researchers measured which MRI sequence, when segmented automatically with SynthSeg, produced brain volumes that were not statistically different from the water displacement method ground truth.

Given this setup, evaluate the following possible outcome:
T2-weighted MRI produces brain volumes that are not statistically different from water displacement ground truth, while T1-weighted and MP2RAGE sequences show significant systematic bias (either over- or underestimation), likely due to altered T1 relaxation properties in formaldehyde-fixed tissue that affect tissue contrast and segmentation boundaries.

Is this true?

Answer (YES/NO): NO